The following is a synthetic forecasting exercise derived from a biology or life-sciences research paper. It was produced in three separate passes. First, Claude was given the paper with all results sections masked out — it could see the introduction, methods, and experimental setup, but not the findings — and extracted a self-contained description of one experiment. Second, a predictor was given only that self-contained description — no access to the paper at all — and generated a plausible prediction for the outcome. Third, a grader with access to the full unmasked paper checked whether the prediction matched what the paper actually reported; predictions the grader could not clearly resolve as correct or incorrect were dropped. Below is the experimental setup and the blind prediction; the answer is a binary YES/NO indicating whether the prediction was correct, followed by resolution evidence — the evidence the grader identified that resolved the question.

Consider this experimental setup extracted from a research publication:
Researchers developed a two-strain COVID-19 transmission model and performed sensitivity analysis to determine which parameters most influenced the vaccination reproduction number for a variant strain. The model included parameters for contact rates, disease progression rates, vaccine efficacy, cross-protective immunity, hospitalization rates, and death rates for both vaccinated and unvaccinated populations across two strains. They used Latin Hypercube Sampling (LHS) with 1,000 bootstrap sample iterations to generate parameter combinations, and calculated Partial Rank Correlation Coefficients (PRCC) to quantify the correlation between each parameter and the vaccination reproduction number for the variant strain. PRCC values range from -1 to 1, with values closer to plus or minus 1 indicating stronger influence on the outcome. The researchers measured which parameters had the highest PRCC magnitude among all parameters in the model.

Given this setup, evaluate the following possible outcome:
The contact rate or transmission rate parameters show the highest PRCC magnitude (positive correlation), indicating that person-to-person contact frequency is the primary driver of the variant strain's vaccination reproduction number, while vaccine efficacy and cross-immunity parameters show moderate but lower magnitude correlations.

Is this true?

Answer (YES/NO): NO